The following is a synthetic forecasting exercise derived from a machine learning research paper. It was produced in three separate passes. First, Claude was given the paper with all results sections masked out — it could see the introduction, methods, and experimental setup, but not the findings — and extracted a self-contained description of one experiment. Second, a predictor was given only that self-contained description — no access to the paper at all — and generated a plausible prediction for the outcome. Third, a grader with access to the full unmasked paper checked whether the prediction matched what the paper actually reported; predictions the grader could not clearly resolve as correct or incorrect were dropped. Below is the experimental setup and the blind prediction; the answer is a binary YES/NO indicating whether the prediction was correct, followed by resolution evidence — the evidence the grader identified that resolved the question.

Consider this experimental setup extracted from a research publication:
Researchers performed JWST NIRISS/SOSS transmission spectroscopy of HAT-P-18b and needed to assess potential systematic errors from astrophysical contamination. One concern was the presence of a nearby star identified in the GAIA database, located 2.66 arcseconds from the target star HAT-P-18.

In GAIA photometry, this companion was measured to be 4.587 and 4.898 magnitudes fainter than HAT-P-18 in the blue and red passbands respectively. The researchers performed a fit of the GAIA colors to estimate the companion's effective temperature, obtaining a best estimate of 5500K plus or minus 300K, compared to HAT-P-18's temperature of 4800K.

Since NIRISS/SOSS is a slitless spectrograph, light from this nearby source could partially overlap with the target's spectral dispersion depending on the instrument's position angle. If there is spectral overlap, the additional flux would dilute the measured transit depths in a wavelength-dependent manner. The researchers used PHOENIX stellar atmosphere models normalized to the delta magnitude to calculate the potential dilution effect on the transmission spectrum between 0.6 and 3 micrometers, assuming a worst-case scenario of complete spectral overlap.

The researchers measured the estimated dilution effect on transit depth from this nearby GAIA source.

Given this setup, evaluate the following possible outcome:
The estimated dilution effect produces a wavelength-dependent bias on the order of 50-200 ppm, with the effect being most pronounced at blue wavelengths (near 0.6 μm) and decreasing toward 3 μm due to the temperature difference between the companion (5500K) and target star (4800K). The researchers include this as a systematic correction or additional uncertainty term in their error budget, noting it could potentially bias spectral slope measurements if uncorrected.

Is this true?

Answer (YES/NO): NO